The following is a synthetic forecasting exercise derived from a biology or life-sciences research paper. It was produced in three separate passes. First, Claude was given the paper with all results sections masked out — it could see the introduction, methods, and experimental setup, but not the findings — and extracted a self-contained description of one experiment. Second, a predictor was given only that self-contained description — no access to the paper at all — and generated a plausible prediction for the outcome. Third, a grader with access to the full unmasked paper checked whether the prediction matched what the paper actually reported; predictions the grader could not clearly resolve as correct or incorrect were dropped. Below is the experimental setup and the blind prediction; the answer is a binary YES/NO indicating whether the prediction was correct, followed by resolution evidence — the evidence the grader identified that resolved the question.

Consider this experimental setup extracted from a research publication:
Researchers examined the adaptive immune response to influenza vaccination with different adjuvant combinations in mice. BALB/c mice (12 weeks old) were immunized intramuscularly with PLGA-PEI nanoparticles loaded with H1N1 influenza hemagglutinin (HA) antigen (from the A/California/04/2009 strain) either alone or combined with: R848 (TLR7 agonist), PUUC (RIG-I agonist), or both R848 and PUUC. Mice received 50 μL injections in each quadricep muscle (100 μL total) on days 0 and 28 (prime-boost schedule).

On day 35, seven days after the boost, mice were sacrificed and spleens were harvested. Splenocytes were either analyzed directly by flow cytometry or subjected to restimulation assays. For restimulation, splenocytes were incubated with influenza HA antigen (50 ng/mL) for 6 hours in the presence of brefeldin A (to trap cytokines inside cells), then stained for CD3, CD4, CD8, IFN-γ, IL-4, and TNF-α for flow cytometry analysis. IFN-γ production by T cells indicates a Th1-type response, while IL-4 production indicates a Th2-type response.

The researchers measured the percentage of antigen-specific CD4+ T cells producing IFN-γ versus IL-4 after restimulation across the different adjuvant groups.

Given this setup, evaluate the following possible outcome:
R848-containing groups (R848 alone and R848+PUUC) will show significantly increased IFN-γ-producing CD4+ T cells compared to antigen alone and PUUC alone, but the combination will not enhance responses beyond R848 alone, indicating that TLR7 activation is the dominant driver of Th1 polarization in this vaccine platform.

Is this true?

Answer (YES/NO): NO